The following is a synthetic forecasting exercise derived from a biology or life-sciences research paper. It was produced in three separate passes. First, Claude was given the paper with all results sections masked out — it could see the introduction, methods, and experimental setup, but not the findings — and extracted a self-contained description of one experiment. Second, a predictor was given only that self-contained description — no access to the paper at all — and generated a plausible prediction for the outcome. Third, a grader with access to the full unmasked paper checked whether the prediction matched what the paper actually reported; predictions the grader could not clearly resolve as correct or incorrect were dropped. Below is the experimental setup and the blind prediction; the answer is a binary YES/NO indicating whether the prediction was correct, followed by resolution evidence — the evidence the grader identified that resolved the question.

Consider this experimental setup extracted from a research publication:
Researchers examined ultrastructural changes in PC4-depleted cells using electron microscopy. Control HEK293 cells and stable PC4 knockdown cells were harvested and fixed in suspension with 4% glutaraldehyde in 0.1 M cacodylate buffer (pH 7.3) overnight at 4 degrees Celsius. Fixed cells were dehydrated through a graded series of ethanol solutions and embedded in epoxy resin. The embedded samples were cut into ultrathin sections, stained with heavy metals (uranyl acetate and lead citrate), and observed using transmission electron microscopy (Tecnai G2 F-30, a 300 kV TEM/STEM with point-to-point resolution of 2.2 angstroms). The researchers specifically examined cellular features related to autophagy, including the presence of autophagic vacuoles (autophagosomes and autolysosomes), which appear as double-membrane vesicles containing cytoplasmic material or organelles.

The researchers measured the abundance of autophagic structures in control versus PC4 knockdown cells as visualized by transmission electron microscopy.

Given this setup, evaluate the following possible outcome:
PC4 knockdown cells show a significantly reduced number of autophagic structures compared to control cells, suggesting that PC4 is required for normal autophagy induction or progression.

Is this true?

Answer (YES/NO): NO